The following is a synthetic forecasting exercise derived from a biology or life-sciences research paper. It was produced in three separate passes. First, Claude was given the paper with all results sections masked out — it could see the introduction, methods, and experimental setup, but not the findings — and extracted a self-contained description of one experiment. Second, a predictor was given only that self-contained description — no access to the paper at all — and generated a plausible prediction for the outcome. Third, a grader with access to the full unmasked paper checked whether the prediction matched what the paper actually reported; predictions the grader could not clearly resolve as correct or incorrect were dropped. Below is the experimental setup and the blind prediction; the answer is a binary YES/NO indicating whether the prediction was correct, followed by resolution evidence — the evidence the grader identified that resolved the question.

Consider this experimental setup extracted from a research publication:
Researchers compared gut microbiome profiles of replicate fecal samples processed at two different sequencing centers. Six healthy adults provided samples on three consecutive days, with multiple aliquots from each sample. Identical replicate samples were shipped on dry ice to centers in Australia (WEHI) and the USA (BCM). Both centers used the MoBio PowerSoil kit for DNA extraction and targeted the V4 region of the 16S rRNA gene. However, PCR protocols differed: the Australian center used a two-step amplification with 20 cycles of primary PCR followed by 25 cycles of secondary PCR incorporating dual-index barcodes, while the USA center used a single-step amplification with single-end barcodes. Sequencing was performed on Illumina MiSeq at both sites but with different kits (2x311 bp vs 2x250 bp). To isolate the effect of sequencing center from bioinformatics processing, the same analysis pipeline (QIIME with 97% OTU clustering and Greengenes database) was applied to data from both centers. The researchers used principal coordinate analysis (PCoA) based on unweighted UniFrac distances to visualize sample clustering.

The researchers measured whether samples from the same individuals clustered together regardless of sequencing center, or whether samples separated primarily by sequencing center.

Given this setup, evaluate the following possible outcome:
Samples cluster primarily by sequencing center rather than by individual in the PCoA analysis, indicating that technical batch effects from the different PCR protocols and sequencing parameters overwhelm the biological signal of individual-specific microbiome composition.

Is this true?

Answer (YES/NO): NO